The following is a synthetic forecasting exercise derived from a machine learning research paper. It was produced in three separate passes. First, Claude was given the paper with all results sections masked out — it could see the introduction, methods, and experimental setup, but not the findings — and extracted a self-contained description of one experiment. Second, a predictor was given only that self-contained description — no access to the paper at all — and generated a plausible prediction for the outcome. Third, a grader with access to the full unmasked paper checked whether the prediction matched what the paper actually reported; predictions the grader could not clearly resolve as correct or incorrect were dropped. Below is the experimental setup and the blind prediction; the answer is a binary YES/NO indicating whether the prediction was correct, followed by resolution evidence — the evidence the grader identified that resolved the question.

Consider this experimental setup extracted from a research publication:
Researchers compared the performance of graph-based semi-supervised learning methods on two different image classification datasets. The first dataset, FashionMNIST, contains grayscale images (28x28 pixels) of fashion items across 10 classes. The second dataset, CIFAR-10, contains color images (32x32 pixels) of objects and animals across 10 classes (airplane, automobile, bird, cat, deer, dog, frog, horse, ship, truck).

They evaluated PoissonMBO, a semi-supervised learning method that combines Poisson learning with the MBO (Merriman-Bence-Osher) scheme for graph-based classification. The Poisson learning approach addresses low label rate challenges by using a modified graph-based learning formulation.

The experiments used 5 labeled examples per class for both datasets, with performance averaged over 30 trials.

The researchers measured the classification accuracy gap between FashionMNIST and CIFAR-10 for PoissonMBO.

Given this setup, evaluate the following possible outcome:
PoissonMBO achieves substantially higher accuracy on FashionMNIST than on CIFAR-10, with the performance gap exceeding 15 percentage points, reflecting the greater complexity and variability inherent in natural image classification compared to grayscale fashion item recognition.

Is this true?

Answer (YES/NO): YES